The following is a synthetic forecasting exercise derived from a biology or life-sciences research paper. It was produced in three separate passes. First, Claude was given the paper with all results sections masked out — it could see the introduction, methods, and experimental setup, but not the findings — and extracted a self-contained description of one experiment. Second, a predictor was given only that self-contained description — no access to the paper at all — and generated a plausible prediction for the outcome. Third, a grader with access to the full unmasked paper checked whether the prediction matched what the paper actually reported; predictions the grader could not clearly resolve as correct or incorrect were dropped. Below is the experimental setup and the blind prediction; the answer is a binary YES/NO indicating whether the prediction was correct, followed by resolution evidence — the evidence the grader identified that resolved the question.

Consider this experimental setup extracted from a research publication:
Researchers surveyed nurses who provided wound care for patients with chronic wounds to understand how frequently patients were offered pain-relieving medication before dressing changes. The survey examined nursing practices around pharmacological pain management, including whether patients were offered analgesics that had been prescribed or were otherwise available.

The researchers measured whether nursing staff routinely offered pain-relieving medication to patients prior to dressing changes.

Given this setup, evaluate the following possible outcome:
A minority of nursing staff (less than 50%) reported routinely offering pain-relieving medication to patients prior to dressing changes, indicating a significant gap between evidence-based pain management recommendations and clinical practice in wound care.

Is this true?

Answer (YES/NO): YES